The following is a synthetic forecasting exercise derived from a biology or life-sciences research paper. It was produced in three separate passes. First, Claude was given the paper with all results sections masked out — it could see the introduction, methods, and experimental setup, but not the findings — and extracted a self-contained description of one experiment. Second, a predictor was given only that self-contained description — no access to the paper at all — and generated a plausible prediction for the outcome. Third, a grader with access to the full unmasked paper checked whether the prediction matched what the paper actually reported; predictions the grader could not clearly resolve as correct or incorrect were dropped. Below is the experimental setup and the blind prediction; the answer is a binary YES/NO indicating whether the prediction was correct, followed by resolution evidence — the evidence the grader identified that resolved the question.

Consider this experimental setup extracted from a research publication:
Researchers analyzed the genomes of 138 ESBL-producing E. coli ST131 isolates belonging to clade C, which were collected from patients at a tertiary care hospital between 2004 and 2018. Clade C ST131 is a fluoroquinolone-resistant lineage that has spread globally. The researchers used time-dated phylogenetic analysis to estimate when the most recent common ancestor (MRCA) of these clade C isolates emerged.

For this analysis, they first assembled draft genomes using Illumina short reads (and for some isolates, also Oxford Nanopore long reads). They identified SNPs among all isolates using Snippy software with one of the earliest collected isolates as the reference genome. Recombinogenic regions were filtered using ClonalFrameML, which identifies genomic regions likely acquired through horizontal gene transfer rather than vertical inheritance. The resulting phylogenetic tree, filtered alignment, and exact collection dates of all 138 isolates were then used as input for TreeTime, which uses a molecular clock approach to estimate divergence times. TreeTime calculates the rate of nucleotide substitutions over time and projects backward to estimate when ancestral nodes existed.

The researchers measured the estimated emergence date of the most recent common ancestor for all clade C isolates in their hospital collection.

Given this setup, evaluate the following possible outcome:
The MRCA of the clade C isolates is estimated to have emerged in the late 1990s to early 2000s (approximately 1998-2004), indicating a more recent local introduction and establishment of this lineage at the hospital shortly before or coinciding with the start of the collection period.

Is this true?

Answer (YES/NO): NO